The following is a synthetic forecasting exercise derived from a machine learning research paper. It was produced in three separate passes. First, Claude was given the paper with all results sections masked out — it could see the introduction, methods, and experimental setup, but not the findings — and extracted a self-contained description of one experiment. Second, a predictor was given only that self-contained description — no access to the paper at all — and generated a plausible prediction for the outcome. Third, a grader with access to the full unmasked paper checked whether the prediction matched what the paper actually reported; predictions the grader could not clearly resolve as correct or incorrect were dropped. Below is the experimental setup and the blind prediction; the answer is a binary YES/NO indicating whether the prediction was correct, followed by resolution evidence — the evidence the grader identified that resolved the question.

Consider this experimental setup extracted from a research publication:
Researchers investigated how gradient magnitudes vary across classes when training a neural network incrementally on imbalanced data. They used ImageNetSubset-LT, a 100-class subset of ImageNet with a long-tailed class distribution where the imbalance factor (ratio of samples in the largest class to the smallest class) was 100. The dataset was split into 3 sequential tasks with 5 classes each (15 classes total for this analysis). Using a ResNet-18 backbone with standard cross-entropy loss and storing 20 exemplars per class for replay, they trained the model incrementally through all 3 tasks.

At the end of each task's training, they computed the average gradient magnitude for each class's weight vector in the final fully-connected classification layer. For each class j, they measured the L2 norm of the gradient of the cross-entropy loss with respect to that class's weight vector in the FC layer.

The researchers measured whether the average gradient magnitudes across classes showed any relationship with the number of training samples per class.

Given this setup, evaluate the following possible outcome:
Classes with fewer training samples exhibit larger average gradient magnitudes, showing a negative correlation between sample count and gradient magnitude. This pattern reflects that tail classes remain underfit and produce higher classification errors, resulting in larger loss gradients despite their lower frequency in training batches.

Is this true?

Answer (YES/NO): NO